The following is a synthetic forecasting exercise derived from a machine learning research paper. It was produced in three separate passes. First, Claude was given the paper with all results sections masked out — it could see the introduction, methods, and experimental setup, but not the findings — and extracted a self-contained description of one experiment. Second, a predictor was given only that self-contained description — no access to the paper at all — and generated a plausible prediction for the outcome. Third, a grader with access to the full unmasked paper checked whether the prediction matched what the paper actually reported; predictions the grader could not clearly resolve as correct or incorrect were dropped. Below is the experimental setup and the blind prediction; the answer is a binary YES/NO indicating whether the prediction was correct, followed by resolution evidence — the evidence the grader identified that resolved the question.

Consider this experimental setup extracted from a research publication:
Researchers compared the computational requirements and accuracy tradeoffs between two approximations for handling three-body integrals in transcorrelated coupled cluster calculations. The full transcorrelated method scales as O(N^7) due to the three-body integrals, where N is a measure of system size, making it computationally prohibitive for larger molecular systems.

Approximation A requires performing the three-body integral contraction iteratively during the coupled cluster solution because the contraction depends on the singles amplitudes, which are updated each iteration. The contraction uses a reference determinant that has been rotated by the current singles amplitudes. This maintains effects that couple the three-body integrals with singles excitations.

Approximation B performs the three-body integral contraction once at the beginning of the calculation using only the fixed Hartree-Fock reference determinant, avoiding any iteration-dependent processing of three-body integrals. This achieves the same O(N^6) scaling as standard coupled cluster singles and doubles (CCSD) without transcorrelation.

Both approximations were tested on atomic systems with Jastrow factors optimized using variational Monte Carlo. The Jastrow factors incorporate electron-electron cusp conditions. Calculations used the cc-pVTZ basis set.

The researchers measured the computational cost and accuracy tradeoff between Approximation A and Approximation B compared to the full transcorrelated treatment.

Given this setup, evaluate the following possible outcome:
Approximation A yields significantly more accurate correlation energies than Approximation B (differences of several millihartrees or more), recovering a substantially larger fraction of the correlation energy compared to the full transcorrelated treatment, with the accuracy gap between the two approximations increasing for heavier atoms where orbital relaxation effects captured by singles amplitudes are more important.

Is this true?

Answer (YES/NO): NO